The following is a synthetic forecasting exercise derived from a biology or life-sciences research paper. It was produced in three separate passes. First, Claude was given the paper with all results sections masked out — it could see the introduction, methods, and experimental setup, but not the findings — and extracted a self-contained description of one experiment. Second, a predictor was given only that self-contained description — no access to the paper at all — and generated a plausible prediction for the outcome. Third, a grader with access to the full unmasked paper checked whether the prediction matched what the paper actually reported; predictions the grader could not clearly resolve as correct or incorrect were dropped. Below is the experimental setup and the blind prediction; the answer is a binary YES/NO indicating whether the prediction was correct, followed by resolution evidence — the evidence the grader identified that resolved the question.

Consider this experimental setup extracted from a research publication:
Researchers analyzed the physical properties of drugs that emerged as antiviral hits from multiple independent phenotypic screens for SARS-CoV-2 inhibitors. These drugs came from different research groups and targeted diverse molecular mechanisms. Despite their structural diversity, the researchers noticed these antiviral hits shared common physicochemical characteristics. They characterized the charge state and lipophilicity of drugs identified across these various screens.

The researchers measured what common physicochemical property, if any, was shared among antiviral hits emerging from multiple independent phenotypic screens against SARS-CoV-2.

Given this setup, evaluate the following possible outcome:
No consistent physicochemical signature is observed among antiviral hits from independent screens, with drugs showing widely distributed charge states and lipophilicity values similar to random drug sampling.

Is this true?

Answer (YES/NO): NO